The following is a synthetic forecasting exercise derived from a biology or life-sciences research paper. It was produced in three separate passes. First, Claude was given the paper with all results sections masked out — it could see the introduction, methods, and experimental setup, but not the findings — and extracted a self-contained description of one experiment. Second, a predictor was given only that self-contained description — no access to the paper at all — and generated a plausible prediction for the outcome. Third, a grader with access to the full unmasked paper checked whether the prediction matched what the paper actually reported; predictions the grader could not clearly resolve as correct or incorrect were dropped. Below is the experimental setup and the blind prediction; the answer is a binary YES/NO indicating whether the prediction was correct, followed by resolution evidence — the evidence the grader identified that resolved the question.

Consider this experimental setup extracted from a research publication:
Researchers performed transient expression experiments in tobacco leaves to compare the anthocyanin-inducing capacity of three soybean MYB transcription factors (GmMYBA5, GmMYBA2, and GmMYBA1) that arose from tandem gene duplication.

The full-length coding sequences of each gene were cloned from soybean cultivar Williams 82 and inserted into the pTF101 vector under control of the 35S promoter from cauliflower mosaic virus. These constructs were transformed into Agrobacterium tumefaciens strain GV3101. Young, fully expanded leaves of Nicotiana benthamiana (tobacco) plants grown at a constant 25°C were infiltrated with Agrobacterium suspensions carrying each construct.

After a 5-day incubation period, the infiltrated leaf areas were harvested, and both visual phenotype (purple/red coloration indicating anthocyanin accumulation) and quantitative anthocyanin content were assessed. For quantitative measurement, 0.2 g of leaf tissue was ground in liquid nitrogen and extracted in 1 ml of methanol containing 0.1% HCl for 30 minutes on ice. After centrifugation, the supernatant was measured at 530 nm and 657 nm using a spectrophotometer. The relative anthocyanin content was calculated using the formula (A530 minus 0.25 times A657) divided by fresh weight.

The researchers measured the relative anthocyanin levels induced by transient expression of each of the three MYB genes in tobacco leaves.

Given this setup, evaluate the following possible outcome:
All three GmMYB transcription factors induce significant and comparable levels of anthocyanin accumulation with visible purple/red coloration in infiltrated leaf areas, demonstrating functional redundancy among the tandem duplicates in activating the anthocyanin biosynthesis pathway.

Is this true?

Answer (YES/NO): NO